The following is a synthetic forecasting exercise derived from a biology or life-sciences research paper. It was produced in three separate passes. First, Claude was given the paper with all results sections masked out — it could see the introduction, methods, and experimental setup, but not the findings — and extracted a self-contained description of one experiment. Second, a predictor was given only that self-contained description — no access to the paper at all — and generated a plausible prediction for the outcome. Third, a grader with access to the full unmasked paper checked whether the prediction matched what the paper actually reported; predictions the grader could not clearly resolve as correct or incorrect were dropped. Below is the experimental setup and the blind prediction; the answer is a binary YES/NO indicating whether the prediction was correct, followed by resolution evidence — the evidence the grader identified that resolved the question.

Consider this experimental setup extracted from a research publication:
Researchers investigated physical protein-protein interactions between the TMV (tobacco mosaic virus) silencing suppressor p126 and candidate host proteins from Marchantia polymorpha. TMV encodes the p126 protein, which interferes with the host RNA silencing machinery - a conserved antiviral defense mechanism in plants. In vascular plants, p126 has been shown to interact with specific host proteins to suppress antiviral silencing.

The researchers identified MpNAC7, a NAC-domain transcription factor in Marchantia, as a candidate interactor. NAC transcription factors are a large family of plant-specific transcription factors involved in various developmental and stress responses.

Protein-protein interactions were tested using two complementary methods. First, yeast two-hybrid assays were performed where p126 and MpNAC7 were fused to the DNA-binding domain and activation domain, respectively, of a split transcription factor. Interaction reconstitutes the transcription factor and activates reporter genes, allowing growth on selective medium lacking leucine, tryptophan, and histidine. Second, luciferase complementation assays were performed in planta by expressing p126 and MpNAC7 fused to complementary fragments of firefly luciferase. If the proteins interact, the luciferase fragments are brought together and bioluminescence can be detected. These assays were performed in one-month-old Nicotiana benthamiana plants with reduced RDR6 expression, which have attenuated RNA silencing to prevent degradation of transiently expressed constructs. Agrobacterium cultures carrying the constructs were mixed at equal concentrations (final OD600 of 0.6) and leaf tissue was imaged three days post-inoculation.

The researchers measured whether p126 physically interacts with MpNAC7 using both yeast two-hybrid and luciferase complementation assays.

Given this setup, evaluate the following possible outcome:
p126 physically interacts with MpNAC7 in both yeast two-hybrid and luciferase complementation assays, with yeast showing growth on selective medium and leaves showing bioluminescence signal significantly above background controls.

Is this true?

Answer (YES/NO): YES